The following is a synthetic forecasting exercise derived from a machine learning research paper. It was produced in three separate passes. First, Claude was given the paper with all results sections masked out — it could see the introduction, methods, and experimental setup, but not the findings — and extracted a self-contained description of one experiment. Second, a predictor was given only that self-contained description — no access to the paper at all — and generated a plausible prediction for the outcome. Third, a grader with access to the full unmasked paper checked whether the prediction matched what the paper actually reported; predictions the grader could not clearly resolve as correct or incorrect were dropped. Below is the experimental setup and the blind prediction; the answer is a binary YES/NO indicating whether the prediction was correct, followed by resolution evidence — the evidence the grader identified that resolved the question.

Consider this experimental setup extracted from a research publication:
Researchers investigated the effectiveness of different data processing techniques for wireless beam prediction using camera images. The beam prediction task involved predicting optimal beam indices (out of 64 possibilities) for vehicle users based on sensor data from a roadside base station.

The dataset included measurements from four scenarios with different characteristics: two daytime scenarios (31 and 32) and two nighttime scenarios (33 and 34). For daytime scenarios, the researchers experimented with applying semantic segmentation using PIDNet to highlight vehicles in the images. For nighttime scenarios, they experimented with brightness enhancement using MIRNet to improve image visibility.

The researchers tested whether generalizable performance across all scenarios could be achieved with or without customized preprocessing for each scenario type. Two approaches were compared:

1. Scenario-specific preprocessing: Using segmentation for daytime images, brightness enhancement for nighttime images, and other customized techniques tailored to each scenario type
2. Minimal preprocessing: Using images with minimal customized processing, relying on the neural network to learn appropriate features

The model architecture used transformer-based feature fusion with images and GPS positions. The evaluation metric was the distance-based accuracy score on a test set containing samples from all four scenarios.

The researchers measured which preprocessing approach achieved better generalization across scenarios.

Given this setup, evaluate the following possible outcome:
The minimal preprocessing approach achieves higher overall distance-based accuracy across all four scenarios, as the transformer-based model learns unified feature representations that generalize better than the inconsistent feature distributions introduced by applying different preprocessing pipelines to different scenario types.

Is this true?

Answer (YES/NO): YES